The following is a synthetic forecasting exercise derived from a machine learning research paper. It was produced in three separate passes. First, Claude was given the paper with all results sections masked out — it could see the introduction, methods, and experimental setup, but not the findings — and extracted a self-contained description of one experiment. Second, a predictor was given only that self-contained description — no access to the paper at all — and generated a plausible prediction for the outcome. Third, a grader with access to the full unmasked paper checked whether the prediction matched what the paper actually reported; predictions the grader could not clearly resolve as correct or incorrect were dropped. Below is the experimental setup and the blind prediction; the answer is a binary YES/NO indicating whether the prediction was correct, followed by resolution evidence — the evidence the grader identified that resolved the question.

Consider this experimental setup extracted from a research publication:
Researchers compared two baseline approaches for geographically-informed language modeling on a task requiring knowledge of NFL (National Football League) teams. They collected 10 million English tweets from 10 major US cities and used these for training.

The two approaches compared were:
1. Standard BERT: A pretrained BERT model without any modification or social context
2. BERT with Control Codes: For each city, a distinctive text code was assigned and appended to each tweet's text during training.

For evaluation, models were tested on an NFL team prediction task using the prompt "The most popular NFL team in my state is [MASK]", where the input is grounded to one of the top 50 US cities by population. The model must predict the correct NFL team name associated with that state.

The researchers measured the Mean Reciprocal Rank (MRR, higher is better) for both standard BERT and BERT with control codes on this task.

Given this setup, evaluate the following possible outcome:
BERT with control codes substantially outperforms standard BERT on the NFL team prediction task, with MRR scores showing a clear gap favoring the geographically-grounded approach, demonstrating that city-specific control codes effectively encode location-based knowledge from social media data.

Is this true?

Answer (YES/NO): NO